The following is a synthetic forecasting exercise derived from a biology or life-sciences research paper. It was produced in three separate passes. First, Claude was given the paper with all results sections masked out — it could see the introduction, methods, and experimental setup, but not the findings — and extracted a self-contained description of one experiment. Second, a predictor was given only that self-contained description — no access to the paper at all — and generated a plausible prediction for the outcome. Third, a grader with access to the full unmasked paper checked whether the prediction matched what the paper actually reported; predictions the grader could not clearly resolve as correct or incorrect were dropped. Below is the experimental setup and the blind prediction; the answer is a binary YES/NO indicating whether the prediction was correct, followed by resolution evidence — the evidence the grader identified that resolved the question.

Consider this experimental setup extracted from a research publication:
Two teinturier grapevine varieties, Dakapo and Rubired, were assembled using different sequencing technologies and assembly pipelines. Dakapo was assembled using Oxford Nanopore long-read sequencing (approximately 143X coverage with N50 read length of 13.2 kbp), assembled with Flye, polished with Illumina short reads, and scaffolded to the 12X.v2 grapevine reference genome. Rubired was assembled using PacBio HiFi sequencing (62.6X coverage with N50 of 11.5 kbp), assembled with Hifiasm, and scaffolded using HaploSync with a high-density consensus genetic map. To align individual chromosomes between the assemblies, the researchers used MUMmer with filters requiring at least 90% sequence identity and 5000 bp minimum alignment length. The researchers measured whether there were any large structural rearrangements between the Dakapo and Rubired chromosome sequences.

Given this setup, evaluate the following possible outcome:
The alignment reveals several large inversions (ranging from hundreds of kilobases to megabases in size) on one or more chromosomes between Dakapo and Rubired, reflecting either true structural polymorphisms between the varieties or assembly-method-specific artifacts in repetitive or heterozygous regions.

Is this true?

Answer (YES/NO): NO